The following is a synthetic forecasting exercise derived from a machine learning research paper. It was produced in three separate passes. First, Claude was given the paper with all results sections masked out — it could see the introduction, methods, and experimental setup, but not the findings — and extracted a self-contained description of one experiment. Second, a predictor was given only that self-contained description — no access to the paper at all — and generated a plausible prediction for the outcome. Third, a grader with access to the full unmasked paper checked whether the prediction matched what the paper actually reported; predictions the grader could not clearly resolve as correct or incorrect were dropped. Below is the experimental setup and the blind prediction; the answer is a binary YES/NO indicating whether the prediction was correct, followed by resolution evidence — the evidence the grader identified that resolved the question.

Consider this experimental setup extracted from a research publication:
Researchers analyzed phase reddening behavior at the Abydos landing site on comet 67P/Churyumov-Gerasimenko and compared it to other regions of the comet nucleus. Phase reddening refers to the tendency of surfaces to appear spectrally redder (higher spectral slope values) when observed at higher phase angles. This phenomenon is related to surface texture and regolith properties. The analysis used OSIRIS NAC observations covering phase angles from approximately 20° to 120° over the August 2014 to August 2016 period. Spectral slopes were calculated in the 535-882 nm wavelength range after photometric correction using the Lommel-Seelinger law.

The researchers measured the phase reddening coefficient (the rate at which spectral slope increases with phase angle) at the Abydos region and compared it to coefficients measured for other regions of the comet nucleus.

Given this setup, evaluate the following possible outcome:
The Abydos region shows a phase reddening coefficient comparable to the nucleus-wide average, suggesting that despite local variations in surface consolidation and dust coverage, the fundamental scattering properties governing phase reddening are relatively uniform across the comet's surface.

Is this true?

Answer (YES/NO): NO